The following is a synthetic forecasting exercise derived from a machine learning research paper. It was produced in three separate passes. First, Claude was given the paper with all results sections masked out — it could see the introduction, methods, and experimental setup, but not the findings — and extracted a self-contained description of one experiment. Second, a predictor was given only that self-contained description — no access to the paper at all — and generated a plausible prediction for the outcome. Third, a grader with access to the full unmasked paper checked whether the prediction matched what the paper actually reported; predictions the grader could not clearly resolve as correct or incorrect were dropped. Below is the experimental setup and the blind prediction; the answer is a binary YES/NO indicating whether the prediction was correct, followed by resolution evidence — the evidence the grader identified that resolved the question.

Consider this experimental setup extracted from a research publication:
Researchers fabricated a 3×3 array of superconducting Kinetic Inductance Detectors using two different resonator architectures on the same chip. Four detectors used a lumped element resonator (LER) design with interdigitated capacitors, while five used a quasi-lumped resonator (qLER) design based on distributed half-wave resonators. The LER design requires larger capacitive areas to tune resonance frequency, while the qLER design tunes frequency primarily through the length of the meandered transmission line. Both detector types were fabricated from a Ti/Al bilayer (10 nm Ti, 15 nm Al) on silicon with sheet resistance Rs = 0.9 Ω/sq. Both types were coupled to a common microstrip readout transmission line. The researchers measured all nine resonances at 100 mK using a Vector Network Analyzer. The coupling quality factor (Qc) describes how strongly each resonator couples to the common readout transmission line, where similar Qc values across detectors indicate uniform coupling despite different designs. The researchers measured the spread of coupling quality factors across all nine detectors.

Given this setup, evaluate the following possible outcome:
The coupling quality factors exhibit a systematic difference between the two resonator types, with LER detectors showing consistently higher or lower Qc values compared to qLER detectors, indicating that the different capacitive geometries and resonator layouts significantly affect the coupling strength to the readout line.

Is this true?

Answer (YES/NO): NO